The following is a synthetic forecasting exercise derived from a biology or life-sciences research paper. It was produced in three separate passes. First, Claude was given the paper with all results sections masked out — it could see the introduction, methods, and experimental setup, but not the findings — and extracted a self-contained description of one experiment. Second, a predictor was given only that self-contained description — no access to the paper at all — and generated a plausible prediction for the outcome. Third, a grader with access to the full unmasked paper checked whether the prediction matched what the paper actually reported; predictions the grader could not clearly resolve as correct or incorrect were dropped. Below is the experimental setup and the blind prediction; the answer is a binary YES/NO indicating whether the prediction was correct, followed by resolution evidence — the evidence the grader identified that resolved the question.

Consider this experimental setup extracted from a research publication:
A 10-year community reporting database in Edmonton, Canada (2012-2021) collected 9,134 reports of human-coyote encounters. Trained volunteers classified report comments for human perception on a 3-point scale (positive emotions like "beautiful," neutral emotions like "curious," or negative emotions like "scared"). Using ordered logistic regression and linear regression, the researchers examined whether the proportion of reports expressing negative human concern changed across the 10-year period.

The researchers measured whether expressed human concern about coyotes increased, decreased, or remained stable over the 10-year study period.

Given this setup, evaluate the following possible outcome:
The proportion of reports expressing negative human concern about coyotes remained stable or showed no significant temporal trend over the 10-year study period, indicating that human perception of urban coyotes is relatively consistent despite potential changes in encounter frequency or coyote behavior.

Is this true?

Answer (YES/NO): NO